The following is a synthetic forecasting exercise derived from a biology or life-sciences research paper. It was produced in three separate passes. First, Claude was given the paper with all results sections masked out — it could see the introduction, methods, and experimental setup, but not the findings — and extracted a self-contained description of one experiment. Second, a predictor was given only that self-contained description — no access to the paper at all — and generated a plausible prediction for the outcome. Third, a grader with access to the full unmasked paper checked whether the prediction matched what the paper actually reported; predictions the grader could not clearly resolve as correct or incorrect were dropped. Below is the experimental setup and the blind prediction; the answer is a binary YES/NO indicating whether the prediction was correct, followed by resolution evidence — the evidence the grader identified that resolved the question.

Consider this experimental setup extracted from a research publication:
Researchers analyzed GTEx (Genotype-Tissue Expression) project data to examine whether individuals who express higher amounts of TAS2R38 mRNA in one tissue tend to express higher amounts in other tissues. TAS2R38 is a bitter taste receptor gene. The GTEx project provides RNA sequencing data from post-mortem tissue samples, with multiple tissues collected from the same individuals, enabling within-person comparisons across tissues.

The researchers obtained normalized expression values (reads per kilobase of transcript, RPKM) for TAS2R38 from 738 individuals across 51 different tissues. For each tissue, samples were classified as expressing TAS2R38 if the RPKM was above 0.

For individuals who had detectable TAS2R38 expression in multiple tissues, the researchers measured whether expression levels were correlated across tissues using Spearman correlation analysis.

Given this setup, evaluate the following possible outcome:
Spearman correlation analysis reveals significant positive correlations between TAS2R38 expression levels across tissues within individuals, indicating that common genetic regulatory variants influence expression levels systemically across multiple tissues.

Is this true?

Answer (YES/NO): NO